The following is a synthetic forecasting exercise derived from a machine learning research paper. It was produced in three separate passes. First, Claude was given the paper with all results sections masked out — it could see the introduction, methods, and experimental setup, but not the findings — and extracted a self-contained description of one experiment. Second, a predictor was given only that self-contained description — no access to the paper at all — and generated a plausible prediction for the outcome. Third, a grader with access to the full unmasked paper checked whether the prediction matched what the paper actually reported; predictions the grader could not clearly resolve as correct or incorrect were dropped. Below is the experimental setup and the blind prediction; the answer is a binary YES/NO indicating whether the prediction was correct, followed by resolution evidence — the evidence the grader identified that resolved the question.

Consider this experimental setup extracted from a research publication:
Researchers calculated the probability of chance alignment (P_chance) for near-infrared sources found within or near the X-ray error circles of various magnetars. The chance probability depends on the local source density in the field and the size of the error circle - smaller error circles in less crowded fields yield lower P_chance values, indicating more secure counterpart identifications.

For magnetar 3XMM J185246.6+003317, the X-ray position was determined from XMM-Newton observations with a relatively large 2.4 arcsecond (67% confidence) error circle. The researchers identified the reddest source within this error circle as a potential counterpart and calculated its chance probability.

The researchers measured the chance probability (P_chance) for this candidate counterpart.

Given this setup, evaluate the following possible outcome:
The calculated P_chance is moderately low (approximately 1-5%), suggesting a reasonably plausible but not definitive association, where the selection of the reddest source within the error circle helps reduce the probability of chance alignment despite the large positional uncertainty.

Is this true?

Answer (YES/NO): NO